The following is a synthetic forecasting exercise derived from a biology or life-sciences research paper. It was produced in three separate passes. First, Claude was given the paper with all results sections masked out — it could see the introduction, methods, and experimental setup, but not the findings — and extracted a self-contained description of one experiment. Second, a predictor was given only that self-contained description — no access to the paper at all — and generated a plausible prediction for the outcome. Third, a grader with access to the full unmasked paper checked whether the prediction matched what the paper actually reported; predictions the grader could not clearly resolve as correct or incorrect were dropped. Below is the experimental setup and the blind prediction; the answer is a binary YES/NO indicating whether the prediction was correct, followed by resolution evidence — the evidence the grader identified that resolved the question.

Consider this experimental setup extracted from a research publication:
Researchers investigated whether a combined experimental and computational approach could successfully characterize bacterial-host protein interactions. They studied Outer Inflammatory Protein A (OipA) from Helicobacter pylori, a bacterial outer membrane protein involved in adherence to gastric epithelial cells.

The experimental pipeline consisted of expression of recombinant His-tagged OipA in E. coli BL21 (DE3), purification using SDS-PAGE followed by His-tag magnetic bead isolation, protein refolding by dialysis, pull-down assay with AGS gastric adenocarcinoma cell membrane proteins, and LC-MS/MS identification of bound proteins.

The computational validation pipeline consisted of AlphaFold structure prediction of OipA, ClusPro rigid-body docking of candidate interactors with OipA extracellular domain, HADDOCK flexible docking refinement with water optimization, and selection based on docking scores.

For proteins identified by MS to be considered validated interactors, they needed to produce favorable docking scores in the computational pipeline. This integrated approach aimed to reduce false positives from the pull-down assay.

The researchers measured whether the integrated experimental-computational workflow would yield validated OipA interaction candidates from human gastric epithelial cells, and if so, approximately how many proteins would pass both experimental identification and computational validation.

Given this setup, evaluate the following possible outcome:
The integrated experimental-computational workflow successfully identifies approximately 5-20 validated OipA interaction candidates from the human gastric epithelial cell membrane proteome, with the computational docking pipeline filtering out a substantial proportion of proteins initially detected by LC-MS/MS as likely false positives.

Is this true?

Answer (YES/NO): NO